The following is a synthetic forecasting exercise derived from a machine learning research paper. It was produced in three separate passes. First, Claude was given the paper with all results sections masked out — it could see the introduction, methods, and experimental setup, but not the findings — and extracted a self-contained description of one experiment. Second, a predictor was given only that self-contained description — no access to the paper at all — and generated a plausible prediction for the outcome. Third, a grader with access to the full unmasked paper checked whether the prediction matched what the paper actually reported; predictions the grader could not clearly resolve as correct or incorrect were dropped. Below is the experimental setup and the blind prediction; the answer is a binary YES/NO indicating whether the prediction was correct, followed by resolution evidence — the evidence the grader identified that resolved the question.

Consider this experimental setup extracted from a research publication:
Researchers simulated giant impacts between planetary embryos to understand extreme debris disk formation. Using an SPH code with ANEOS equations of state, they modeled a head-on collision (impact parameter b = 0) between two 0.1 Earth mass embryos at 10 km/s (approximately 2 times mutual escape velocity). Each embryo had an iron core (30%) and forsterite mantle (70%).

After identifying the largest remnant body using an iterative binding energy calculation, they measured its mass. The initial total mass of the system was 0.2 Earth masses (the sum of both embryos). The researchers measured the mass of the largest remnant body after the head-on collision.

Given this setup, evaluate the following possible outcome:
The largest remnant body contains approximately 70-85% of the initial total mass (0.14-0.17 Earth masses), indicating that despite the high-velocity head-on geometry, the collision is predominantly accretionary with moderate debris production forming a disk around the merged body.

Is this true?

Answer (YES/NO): YES